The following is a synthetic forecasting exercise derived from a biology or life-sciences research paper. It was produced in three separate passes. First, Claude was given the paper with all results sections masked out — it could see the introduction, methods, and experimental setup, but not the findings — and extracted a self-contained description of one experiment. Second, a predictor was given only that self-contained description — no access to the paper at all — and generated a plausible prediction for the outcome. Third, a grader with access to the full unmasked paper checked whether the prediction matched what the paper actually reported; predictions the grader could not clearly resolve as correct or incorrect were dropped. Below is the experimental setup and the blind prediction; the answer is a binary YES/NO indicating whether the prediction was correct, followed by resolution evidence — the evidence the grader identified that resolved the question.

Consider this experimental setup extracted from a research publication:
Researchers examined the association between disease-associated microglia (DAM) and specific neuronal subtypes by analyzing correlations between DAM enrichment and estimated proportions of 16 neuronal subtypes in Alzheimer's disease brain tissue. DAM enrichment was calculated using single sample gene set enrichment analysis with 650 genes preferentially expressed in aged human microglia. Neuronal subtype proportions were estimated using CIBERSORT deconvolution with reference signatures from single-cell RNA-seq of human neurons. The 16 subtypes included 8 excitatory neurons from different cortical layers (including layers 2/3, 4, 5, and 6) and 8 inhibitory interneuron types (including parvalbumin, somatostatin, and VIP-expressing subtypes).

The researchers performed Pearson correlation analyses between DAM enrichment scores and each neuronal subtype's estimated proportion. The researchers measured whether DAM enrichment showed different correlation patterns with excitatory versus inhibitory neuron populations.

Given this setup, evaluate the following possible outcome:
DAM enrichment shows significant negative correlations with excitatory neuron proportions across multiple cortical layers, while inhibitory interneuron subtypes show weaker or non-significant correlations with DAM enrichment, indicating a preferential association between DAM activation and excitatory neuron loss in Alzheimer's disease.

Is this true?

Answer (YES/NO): NO